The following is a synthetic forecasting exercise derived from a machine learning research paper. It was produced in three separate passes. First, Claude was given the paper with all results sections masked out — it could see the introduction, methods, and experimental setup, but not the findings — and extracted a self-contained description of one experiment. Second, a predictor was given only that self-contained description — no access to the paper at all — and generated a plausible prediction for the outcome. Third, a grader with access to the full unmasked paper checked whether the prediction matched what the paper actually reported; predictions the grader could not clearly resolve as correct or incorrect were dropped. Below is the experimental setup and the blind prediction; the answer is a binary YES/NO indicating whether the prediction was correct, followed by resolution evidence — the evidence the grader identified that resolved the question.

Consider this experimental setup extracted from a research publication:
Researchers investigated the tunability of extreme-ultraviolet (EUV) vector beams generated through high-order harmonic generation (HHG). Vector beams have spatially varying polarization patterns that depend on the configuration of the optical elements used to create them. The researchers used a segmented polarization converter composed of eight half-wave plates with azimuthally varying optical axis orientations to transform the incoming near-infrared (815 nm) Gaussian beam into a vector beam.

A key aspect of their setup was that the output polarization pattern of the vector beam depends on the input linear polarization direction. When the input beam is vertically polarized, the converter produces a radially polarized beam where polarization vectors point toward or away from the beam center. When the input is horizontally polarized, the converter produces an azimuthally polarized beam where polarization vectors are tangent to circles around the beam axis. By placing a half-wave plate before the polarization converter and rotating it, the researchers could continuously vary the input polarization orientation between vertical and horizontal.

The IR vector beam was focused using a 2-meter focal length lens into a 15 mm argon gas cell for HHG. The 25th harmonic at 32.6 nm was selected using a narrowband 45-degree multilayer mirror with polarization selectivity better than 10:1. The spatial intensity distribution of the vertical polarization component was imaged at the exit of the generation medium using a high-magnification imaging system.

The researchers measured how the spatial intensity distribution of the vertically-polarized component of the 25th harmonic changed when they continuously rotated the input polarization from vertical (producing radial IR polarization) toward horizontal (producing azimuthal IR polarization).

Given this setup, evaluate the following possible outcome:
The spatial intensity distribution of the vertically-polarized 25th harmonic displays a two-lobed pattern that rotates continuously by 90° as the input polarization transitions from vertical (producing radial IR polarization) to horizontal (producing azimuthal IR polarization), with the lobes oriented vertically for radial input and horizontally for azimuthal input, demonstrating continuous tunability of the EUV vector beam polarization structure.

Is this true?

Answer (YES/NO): YES